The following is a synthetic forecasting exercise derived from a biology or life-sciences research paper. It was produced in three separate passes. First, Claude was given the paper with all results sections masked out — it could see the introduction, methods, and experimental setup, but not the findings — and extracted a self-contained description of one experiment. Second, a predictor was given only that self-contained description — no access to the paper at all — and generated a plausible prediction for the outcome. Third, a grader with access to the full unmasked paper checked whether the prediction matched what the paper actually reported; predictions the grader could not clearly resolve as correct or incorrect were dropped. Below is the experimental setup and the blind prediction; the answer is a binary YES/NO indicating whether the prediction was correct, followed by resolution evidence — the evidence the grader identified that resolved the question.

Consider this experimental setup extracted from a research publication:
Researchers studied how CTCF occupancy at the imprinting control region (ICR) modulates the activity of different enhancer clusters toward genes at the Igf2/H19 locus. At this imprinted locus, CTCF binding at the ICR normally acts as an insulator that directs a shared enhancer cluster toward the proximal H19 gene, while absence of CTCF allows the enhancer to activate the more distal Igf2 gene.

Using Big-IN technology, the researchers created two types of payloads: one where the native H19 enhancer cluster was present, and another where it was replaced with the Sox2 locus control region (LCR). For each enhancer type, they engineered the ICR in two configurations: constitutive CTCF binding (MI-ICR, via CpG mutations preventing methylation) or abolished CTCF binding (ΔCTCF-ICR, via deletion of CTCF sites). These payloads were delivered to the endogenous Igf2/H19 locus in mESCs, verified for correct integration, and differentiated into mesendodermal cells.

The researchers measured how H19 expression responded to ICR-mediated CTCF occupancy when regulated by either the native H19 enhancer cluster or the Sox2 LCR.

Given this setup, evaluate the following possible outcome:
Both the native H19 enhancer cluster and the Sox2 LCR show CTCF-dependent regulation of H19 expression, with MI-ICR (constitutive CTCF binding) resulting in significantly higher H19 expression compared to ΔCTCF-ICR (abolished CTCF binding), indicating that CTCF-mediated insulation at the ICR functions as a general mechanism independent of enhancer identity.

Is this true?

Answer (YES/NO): NO